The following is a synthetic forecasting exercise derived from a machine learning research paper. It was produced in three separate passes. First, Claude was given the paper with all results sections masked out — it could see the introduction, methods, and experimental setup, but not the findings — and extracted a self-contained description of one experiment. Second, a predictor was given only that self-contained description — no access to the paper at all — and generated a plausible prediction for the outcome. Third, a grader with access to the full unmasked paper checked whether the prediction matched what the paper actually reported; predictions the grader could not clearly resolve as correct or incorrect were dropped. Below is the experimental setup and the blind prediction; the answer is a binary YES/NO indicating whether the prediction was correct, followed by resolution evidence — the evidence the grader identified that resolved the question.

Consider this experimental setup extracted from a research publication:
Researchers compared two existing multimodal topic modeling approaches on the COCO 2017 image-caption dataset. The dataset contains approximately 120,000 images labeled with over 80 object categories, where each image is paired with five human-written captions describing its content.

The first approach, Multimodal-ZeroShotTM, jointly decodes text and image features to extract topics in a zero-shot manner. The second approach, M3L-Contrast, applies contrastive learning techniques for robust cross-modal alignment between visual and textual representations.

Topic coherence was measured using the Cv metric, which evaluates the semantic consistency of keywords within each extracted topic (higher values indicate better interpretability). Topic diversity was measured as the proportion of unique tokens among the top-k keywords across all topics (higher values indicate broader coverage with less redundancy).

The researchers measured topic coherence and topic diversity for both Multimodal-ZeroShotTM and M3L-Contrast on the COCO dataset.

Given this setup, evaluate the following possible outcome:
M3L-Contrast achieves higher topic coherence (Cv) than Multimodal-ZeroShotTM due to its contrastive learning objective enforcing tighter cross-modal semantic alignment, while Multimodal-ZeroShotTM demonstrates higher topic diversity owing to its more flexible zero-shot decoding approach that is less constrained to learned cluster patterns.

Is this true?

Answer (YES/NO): YES